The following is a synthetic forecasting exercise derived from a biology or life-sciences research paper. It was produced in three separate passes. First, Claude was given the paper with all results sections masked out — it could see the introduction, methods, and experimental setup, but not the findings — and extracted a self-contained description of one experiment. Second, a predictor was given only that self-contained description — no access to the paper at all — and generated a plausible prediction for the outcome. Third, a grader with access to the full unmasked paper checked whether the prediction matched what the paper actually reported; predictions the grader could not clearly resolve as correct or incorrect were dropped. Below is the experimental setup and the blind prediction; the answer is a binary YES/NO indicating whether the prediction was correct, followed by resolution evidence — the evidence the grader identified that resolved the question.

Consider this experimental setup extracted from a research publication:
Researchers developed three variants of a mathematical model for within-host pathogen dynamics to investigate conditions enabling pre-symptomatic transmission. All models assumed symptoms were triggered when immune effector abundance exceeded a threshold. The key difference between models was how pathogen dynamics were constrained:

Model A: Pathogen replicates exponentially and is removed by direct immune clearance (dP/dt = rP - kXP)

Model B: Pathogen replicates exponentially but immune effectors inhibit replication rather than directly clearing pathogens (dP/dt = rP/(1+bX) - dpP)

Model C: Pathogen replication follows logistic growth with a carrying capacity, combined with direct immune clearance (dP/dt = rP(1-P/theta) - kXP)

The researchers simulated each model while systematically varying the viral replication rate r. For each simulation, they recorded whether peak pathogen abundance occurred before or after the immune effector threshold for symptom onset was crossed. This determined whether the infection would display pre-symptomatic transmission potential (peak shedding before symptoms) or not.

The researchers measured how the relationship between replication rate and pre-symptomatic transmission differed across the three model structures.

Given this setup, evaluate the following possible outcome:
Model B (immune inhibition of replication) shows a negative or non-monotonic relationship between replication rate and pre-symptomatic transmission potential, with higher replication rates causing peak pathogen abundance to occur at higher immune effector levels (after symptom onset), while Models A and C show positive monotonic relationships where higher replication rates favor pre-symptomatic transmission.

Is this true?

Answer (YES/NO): NO